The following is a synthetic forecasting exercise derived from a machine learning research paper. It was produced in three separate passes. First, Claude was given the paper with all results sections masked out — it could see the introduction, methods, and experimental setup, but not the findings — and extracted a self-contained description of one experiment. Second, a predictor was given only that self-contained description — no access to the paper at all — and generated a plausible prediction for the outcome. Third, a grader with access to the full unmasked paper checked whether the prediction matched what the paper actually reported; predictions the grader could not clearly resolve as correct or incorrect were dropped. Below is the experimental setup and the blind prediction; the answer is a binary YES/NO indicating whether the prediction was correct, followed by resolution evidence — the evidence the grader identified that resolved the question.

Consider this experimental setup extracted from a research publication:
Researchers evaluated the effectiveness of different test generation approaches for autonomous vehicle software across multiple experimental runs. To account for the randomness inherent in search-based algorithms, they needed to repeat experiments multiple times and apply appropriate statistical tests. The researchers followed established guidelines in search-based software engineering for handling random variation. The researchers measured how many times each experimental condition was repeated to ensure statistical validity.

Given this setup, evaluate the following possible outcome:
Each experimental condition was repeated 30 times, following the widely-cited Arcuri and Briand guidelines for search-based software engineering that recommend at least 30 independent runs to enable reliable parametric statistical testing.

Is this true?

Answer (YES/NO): NO